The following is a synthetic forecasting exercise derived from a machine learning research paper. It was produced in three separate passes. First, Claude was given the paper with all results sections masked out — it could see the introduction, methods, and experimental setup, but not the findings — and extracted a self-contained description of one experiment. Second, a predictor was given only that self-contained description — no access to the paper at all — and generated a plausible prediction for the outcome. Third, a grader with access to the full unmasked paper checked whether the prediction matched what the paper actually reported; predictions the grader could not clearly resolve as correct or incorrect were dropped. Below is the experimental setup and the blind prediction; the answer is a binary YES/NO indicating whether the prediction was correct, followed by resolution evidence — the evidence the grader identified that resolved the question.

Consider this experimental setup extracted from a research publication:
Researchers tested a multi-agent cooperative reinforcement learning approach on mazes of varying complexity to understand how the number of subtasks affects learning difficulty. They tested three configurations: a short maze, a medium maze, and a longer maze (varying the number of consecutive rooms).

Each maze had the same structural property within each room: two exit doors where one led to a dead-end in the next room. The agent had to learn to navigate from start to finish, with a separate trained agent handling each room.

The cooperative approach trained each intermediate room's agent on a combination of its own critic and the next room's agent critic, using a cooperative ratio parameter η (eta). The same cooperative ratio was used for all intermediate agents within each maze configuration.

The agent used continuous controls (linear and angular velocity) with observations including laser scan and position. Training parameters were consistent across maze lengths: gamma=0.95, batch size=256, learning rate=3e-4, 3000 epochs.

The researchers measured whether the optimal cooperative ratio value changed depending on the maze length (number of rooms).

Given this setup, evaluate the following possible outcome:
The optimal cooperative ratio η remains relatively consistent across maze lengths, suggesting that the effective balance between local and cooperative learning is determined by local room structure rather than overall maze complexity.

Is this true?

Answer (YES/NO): NO